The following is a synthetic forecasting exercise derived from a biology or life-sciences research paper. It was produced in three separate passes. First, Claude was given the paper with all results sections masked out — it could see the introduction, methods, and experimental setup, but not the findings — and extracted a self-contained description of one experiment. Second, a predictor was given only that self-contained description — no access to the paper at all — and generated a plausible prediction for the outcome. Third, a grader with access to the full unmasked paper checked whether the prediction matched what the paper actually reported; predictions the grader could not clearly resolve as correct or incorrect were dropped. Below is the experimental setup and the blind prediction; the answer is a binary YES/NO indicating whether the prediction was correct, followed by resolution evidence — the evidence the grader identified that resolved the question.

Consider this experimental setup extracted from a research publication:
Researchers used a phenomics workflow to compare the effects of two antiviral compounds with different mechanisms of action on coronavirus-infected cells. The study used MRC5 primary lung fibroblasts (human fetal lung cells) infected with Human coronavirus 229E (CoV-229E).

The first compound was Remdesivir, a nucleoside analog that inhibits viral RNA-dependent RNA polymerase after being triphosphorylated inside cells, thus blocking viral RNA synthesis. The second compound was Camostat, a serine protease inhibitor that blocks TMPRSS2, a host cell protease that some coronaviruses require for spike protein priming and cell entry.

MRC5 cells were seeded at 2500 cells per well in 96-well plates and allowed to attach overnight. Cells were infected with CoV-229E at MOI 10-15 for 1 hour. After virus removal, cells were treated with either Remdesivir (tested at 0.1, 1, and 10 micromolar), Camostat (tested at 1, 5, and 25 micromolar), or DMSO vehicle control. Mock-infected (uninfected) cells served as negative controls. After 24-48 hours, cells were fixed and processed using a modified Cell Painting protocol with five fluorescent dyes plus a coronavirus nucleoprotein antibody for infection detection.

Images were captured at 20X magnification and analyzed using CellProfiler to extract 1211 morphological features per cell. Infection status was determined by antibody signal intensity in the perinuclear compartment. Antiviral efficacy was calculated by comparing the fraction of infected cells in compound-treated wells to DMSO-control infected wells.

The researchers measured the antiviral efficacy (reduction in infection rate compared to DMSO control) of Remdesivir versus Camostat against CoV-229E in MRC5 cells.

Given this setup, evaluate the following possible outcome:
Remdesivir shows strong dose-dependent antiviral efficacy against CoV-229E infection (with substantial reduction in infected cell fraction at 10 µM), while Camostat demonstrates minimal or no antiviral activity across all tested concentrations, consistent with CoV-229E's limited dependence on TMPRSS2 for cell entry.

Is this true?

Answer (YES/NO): YES